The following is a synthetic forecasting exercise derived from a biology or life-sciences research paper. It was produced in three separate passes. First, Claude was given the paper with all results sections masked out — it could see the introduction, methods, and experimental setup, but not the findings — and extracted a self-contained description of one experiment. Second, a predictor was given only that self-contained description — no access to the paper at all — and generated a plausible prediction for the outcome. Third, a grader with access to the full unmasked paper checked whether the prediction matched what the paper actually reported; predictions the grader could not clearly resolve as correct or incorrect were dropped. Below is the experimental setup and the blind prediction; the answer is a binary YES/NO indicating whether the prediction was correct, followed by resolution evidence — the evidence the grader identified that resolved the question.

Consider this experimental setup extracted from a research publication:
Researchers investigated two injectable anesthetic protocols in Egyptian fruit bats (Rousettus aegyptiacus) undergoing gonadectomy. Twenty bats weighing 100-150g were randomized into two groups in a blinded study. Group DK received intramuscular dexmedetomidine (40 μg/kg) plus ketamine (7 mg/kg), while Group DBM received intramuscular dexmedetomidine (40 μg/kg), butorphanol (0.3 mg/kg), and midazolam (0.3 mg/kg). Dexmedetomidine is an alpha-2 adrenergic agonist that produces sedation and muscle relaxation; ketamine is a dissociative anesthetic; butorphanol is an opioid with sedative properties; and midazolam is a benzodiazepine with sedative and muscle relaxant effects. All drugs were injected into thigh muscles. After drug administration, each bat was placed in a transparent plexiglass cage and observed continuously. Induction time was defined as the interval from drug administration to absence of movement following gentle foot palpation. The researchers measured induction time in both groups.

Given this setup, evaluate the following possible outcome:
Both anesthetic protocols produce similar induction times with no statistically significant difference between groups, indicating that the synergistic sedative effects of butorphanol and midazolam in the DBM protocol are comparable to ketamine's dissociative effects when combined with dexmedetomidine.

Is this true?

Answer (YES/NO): YES